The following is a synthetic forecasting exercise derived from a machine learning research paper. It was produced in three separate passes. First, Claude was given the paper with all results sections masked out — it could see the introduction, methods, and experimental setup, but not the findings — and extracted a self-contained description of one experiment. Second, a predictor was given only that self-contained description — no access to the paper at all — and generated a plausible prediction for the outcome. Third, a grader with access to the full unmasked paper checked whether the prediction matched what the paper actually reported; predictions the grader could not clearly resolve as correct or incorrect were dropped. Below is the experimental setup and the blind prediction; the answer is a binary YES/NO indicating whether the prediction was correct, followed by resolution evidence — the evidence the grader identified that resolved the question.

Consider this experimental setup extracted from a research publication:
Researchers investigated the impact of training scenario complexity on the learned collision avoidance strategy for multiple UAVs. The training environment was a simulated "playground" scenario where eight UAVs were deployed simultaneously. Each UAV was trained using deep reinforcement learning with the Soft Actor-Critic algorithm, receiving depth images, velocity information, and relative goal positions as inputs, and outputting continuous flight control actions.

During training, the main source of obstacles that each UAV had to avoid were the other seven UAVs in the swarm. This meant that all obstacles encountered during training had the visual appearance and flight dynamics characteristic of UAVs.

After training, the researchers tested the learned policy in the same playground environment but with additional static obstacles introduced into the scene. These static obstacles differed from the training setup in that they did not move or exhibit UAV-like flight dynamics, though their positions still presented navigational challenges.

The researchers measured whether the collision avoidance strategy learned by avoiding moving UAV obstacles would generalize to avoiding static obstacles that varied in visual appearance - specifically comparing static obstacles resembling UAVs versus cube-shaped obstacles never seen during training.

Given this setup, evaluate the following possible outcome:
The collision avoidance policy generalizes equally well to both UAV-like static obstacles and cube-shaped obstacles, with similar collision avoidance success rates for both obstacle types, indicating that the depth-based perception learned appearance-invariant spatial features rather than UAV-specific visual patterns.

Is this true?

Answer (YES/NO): NO